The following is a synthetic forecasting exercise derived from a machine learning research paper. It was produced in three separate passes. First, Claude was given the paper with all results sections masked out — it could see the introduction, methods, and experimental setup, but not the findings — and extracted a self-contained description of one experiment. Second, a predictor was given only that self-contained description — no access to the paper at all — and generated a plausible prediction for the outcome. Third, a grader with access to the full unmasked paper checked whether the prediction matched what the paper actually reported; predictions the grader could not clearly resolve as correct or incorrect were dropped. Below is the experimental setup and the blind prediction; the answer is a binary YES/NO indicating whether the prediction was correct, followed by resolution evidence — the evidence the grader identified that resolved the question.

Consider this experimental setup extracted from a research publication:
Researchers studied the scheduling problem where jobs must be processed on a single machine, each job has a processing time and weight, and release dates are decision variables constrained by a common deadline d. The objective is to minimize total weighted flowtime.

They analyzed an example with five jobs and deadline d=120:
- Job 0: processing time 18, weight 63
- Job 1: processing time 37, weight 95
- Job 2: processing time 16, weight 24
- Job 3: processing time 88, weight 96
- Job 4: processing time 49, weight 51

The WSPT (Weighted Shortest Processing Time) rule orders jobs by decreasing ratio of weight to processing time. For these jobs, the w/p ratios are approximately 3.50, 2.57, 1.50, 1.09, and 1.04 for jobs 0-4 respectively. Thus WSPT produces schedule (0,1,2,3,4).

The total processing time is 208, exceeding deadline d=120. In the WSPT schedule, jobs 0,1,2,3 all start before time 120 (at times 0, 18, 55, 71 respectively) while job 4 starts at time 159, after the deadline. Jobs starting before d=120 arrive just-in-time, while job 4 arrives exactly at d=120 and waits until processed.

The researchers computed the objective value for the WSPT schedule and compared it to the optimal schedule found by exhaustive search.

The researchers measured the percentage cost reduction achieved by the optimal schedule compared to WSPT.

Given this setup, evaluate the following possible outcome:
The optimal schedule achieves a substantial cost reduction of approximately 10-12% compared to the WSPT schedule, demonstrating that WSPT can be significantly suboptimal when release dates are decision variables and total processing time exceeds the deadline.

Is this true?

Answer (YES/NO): YES